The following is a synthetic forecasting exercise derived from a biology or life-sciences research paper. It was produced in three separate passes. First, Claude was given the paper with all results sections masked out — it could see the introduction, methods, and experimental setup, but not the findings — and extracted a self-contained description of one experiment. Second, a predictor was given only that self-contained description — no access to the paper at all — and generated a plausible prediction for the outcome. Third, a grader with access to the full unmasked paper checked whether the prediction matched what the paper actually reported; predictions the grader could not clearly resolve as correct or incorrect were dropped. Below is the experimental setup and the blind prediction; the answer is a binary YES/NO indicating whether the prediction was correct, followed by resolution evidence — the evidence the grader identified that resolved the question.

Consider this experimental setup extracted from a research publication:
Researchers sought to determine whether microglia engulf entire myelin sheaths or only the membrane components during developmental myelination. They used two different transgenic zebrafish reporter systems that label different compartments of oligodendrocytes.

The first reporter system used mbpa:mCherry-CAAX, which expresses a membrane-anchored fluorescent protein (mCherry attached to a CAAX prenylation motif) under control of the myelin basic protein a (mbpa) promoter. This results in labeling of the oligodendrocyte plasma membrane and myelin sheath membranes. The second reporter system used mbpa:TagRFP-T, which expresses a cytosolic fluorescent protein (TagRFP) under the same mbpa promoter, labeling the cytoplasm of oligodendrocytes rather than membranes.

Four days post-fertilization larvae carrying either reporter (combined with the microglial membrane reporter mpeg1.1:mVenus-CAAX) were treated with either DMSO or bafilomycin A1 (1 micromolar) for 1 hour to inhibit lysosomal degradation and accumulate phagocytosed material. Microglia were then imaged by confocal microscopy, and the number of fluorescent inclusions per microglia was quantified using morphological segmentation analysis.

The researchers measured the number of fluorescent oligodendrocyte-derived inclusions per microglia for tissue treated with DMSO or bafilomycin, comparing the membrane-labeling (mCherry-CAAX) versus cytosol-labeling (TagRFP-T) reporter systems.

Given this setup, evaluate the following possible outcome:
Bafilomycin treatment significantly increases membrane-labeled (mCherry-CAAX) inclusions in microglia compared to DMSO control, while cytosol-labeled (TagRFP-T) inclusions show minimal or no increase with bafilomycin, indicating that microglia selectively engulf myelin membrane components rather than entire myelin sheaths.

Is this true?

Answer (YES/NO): NO